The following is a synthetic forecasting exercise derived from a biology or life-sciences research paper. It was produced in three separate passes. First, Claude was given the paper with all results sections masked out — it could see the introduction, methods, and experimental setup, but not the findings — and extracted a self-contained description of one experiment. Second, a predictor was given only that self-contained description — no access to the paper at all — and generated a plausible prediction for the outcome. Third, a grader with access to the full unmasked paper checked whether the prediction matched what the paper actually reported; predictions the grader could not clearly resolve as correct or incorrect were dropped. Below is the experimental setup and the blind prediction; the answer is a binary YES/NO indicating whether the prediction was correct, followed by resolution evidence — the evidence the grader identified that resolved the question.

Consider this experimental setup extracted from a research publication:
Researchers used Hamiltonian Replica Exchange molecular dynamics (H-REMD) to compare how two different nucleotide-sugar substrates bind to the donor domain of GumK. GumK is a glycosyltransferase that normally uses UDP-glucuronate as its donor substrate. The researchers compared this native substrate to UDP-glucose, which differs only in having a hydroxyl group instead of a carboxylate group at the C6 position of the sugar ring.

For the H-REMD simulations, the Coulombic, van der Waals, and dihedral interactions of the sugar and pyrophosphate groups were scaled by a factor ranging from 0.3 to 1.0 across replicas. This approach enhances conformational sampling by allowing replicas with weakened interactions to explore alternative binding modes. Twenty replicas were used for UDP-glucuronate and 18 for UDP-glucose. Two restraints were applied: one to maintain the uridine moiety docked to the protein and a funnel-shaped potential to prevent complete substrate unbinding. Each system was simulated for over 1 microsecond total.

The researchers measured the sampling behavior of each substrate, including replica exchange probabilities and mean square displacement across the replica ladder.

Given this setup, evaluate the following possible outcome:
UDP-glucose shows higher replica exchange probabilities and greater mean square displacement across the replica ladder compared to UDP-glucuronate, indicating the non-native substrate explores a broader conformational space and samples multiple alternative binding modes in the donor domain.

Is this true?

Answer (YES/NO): YES